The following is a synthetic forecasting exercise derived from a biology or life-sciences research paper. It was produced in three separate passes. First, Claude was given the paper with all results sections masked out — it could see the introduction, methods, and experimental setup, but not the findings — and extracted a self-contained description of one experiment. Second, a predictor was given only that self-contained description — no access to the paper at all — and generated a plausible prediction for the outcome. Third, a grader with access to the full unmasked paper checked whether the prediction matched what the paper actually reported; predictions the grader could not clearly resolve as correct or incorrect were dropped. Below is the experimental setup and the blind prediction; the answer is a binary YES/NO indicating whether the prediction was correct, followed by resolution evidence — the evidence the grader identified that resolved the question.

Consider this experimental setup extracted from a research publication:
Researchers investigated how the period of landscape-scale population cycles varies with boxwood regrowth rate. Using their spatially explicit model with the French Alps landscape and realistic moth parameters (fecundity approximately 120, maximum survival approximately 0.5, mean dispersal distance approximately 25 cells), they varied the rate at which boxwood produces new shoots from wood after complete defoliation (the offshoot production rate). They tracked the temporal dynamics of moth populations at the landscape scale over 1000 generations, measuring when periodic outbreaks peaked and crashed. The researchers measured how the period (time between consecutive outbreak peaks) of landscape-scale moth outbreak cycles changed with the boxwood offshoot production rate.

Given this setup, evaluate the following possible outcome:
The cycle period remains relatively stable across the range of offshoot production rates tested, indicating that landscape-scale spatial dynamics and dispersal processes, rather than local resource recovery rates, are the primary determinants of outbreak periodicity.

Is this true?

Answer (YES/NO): NO